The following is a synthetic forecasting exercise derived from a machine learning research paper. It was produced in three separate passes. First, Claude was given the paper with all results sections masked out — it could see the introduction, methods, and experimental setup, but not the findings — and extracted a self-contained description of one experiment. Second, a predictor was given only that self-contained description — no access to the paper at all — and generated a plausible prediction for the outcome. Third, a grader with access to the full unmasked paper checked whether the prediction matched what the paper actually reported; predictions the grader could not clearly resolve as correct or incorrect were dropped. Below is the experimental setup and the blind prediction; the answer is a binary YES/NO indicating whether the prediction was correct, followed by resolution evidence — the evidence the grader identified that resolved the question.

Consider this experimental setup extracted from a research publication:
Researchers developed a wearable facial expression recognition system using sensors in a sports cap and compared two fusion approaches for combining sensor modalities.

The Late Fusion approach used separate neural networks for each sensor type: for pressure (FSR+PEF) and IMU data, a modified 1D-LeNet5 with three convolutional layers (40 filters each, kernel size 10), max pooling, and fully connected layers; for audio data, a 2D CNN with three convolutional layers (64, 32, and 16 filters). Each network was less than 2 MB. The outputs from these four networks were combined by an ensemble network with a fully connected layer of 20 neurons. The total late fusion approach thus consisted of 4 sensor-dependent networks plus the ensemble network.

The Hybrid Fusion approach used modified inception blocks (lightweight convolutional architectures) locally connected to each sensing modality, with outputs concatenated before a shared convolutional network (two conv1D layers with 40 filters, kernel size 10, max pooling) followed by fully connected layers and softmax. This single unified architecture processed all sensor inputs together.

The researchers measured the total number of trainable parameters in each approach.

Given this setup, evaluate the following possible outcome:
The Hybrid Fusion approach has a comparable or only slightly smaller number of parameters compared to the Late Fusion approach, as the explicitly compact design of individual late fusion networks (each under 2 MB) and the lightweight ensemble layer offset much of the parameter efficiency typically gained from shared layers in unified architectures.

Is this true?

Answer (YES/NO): NO